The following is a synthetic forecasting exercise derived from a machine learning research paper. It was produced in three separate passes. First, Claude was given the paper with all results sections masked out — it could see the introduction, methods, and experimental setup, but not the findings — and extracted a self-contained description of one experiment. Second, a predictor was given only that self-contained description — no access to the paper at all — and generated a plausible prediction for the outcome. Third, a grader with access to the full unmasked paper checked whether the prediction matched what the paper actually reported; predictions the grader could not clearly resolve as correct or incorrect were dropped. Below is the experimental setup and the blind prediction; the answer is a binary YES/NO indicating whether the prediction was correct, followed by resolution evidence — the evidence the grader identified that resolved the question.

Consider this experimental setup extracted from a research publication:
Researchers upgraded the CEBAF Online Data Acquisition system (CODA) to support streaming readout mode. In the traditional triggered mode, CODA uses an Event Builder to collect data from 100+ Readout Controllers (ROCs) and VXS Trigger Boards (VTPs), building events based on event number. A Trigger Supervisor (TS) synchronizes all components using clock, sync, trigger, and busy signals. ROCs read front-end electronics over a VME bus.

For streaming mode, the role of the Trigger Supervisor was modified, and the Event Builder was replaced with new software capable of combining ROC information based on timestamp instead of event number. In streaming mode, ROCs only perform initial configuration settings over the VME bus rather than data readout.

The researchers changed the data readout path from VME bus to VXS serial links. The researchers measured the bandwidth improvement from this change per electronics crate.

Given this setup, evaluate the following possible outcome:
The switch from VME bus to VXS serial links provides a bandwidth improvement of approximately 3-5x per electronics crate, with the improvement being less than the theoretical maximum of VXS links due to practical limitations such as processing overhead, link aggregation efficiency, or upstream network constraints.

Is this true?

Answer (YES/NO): NO